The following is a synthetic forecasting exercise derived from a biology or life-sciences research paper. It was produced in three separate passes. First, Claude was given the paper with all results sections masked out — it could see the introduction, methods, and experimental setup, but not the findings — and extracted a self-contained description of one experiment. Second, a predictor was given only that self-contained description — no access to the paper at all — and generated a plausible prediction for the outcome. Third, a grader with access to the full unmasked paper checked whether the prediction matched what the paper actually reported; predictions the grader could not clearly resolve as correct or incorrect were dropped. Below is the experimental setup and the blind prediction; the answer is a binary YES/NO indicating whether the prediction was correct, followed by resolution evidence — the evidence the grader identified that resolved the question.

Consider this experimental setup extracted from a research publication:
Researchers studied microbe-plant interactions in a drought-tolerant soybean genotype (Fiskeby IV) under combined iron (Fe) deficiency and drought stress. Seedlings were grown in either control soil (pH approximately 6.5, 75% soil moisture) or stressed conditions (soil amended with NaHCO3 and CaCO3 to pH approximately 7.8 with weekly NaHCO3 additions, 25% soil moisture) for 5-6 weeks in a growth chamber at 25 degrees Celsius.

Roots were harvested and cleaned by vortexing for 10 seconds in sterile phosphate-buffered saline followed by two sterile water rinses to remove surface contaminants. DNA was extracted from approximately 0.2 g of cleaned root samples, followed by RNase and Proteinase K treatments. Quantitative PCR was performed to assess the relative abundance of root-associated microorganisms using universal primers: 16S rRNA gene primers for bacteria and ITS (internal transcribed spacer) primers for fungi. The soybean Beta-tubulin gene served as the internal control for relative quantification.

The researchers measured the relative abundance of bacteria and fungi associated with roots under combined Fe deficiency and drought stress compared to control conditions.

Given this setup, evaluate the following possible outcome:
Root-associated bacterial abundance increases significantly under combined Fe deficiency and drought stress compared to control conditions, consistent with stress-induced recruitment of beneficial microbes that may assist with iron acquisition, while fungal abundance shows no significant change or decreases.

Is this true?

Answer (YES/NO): NO